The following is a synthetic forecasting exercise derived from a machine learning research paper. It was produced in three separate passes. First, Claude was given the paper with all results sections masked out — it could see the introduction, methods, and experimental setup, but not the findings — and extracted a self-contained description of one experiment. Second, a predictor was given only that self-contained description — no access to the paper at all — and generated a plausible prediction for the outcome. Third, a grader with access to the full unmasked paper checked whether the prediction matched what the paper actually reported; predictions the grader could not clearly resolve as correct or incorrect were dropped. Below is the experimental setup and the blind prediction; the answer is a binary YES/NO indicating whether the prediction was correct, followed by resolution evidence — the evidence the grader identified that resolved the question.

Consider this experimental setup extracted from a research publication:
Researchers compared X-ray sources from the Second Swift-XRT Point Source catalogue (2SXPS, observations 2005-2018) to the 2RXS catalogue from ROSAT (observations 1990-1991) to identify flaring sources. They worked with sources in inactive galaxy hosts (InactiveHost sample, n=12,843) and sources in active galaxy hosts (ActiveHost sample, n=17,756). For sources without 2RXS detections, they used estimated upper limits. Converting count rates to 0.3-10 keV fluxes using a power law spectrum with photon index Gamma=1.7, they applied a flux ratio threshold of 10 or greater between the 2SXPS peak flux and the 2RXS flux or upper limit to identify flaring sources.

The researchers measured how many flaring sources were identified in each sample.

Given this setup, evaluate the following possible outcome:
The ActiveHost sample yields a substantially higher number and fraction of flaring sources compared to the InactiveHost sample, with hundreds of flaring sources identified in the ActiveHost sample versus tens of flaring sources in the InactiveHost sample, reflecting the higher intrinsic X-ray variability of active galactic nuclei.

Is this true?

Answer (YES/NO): NO